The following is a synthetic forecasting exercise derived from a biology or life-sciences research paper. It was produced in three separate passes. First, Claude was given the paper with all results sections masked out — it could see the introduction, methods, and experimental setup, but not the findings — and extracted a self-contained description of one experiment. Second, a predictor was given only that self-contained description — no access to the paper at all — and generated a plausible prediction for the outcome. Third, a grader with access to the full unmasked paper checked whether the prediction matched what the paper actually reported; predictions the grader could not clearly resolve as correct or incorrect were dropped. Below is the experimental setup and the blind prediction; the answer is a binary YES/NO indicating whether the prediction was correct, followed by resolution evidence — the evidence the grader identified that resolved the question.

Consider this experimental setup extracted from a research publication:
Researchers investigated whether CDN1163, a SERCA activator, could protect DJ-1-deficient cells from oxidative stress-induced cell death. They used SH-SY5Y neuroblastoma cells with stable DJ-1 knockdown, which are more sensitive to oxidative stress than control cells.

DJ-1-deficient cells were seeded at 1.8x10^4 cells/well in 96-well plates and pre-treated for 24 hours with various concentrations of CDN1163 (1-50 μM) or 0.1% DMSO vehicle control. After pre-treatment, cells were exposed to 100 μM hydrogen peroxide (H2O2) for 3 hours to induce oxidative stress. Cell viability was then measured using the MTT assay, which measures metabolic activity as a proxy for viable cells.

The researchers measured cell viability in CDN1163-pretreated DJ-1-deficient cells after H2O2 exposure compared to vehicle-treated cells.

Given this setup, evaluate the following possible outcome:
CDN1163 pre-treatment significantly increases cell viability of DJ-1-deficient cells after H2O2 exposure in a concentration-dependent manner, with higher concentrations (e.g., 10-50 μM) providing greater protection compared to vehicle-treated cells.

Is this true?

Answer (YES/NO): NO